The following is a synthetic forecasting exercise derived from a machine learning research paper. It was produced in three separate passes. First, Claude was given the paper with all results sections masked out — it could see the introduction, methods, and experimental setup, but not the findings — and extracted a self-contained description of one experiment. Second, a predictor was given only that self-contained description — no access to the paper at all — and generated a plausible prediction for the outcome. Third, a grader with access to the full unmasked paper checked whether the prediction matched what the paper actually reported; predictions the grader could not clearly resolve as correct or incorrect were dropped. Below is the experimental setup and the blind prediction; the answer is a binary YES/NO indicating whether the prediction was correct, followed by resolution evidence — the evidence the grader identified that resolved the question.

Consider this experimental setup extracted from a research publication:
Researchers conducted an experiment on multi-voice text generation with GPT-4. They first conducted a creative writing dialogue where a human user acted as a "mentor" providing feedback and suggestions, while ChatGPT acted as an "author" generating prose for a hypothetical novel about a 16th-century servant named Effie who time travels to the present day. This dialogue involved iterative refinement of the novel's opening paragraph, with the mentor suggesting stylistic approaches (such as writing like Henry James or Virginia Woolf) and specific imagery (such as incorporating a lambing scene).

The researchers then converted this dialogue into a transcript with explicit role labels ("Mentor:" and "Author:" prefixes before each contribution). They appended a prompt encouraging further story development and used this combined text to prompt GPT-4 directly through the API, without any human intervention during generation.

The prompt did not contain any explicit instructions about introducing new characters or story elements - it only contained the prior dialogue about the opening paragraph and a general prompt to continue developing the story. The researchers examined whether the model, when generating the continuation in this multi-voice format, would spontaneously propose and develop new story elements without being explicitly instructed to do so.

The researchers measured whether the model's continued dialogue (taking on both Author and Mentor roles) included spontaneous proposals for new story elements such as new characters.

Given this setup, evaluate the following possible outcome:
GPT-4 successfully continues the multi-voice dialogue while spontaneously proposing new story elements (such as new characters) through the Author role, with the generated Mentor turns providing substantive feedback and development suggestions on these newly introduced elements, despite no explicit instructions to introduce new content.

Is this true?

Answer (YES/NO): YES